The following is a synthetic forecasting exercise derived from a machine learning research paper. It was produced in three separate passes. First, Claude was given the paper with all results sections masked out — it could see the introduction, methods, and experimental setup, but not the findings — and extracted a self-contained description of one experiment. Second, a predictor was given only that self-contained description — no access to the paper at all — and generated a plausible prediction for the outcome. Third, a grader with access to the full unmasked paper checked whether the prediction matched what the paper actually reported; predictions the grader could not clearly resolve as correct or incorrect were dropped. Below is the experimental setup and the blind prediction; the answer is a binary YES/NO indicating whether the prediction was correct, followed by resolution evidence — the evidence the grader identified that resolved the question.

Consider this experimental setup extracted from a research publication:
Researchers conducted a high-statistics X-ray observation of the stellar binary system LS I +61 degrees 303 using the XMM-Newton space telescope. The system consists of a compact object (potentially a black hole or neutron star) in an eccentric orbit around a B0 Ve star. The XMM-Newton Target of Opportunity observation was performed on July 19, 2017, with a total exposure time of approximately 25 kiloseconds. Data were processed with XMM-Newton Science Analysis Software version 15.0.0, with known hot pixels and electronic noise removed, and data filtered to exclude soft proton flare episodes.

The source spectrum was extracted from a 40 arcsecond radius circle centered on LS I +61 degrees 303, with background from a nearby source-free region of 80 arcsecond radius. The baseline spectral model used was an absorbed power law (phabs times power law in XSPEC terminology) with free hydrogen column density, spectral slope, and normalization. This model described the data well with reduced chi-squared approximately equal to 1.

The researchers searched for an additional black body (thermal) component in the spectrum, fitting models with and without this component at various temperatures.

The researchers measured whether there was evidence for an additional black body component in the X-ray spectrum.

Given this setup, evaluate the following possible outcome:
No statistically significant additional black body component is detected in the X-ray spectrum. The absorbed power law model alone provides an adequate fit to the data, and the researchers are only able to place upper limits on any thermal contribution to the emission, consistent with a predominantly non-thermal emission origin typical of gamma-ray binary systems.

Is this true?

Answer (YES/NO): NO